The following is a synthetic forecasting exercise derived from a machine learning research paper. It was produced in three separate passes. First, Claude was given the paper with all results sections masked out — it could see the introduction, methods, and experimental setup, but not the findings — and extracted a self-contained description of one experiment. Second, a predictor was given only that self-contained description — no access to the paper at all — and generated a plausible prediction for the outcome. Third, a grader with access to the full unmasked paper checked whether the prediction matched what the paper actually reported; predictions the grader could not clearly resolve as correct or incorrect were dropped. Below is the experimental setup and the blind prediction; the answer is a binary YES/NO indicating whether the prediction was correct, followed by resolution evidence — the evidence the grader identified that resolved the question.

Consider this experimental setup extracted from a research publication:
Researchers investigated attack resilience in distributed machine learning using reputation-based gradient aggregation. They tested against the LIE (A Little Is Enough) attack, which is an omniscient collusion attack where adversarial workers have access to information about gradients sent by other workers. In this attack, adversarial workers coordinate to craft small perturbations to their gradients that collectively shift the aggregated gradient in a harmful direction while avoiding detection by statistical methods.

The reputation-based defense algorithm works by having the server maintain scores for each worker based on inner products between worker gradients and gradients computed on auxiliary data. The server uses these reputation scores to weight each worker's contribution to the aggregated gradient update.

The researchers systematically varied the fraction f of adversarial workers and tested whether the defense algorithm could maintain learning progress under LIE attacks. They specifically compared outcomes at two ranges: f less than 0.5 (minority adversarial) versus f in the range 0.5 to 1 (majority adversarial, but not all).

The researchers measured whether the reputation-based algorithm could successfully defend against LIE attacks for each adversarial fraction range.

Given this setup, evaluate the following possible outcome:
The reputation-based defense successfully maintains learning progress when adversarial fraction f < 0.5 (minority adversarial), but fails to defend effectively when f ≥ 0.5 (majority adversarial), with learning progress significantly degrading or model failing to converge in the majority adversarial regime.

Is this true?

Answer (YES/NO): YES